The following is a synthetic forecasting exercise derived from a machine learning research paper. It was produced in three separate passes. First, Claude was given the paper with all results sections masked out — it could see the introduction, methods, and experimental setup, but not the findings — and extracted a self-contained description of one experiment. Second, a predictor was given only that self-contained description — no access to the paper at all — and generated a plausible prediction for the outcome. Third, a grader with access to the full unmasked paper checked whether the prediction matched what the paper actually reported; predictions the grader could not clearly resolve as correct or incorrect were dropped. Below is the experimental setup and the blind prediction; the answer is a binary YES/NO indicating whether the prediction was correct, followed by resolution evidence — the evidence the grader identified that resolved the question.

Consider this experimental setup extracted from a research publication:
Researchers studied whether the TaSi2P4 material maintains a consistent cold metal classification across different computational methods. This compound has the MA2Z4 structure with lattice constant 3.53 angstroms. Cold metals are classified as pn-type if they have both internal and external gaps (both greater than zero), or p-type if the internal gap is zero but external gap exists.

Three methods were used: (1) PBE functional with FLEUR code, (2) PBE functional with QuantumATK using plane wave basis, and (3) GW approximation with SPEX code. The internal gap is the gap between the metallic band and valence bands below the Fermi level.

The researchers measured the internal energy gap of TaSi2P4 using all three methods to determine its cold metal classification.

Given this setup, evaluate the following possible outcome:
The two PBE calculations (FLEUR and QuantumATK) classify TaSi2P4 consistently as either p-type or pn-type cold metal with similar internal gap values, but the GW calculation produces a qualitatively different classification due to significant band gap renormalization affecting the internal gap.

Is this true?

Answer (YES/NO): YES